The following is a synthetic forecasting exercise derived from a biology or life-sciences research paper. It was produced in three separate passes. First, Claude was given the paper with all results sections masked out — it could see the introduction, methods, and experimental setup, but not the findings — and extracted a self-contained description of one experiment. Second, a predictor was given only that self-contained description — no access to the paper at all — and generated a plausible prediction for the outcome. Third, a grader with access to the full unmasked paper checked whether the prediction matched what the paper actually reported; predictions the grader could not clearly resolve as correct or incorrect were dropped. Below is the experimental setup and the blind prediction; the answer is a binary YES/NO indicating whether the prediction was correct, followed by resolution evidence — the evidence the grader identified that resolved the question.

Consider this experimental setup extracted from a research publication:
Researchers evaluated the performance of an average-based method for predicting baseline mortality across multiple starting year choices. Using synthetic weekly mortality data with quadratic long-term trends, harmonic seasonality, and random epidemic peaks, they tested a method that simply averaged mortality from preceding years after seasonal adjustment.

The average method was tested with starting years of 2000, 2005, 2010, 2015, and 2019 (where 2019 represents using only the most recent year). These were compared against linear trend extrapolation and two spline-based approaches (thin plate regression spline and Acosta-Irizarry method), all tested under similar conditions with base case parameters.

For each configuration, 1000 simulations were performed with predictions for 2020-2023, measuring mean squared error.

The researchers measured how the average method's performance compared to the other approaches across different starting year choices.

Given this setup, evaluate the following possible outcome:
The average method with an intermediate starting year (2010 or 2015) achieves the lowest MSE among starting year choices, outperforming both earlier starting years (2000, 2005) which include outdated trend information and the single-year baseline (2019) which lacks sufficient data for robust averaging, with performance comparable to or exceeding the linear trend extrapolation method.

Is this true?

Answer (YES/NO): NO